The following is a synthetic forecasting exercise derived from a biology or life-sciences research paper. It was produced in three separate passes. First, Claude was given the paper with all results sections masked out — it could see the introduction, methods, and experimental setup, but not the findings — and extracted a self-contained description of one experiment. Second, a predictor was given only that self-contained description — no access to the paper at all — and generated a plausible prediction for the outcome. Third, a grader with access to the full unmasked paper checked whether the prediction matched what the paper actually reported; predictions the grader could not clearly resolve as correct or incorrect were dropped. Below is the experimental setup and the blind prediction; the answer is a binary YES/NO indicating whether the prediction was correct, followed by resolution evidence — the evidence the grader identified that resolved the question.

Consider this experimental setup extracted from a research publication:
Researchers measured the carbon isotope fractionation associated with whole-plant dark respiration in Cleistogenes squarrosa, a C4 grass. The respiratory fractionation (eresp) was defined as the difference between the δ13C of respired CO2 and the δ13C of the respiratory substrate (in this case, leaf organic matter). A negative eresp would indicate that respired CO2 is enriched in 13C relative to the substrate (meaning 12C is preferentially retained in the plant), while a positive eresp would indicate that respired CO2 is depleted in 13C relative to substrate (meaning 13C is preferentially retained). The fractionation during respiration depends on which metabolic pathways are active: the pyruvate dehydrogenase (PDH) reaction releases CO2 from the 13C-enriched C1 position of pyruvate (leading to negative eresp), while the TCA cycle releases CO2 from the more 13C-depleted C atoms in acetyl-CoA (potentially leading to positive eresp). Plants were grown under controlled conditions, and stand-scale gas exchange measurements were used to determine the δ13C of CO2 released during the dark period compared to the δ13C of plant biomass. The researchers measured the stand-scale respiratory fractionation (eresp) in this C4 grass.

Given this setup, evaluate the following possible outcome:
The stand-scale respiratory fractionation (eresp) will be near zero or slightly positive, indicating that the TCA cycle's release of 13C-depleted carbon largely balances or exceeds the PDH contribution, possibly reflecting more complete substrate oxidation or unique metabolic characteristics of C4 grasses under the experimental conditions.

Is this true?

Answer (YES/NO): NO